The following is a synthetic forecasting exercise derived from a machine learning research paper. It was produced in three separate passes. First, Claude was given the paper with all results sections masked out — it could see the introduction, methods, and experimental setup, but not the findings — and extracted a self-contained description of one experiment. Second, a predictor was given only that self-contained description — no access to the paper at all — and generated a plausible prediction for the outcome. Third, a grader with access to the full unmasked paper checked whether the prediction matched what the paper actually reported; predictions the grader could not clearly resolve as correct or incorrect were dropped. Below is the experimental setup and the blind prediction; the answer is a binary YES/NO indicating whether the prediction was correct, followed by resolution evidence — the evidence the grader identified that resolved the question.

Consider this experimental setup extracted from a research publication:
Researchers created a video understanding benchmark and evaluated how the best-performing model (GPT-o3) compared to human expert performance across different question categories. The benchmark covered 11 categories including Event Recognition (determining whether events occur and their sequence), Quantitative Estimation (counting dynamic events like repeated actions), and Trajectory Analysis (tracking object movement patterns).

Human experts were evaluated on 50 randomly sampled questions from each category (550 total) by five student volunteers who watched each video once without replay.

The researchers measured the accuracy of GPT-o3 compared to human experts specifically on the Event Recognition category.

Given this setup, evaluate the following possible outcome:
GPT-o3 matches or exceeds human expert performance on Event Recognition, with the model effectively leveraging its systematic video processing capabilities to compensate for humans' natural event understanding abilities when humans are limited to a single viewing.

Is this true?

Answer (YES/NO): NO